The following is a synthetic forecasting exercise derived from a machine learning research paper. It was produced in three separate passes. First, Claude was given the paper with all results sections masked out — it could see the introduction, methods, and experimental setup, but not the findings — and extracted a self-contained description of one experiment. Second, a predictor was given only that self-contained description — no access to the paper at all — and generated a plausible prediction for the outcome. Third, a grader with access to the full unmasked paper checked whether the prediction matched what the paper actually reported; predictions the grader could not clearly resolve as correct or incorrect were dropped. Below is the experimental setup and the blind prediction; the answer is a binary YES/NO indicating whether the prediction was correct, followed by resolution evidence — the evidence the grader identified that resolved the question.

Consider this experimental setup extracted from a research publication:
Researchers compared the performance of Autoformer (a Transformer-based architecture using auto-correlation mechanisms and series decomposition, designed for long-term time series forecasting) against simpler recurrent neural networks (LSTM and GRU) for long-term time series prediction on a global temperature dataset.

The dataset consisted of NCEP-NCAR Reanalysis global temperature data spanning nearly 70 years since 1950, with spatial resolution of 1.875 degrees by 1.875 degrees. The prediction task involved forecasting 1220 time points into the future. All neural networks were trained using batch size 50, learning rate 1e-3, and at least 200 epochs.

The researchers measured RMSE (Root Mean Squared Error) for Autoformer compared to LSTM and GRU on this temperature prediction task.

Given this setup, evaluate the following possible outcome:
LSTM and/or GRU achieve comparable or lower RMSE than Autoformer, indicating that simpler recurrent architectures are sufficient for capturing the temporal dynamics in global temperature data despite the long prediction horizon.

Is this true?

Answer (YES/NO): YES